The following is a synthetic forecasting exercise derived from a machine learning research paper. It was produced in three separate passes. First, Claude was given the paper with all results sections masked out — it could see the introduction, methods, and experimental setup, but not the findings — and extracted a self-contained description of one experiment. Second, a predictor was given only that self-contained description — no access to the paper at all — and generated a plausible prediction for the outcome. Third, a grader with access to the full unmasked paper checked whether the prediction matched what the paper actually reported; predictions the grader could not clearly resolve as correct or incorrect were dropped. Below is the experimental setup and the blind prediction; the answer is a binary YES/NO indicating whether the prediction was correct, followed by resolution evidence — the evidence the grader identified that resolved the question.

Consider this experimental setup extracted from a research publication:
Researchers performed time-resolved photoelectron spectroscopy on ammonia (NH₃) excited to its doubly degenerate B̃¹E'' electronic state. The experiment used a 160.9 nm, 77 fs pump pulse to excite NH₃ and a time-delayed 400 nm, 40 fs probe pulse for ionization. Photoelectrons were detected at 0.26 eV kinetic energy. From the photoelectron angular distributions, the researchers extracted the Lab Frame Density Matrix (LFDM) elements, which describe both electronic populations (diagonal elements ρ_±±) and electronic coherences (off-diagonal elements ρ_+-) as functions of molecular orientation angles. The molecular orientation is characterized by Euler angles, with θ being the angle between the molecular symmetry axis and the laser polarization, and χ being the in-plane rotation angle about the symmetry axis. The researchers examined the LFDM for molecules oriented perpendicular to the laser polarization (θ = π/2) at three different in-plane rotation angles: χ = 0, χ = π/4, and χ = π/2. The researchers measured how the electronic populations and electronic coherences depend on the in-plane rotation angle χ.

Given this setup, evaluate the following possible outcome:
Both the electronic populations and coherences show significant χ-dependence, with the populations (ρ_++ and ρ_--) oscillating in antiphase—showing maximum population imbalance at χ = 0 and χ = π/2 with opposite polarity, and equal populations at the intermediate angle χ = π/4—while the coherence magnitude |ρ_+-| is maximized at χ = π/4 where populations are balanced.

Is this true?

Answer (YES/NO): NO